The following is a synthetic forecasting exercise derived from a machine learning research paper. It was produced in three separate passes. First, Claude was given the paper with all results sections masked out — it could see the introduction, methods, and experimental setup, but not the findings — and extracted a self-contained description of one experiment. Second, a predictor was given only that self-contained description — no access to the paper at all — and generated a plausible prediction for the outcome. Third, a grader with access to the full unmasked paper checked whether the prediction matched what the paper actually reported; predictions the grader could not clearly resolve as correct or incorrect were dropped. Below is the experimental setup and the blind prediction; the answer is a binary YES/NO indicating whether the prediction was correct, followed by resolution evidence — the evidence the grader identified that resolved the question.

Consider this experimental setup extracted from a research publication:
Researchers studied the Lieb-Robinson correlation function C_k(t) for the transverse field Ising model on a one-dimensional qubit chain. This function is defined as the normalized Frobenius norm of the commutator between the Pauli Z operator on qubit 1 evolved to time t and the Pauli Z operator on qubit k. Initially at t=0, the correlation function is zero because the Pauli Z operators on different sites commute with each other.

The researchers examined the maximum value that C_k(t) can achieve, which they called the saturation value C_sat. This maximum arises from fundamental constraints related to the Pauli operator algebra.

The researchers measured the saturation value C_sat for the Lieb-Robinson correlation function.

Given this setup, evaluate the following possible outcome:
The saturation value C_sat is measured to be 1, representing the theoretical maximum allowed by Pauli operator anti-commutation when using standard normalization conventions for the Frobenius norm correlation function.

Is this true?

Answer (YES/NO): NO